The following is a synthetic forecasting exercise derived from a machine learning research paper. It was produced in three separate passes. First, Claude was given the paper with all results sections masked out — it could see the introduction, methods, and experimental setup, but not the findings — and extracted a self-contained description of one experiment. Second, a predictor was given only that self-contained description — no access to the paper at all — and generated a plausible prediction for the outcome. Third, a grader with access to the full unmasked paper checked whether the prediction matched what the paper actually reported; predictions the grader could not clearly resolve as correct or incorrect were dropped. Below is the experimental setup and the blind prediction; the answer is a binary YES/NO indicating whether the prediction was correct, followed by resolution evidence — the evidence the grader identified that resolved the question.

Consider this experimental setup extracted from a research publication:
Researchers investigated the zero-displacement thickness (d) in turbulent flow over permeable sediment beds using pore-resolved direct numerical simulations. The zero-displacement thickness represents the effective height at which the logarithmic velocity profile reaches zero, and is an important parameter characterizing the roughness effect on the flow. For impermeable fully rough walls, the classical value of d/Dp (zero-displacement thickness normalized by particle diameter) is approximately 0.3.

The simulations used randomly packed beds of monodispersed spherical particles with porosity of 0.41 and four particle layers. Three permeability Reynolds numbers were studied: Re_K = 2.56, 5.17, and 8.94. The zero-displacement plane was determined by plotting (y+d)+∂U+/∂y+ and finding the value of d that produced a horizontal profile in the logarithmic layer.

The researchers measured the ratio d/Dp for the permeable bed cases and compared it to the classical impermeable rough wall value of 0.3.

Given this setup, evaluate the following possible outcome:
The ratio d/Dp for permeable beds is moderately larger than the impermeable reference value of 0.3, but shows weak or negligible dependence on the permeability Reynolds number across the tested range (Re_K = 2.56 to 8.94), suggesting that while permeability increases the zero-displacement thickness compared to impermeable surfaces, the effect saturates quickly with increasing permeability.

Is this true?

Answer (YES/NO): NO